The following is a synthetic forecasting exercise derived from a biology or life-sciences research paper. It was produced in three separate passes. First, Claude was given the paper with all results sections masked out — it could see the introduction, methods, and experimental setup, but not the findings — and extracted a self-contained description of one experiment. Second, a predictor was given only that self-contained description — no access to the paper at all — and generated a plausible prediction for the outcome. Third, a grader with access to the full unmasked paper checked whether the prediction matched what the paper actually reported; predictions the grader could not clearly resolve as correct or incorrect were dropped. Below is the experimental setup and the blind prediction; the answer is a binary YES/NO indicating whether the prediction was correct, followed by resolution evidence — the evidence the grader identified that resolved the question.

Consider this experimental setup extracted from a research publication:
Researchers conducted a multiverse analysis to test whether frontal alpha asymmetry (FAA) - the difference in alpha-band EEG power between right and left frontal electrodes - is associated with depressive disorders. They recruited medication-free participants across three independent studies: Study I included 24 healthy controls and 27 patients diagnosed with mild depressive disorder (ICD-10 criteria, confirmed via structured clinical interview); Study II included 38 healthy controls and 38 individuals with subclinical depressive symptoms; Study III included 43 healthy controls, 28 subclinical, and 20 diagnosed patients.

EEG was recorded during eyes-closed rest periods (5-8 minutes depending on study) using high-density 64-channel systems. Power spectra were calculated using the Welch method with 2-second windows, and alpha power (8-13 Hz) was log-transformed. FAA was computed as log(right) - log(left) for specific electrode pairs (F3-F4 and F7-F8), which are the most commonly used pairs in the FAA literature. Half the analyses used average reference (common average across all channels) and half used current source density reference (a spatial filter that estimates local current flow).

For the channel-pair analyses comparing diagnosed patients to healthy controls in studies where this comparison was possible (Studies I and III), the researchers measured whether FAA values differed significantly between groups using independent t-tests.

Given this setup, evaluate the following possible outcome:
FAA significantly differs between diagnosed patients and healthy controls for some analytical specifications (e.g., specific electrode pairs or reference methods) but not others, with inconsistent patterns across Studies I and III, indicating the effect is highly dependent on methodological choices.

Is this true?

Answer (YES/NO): YES